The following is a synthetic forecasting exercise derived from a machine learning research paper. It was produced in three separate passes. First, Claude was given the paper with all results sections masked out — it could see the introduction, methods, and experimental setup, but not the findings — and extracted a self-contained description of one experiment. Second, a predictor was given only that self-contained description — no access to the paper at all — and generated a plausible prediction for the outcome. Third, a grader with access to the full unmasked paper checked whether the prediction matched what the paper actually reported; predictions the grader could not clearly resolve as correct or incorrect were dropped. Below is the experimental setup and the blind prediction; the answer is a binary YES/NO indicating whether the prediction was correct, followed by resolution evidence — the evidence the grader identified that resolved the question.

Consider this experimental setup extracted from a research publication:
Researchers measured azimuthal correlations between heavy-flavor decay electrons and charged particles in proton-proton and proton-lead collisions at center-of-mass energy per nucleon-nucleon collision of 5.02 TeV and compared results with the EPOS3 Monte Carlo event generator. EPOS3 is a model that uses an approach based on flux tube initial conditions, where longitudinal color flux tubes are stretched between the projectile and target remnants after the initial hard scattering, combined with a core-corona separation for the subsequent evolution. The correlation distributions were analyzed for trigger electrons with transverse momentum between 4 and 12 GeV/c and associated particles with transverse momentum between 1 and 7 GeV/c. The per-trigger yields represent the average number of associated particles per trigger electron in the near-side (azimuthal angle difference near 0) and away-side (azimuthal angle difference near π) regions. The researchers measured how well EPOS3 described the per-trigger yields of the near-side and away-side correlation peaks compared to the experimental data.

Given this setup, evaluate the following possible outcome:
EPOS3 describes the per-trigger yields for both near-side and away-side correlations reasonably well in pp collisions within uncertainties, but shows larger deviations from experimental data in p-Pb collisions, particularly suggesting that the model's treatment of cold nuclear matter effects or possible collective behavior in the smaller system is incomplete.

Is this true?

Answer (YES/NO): YES